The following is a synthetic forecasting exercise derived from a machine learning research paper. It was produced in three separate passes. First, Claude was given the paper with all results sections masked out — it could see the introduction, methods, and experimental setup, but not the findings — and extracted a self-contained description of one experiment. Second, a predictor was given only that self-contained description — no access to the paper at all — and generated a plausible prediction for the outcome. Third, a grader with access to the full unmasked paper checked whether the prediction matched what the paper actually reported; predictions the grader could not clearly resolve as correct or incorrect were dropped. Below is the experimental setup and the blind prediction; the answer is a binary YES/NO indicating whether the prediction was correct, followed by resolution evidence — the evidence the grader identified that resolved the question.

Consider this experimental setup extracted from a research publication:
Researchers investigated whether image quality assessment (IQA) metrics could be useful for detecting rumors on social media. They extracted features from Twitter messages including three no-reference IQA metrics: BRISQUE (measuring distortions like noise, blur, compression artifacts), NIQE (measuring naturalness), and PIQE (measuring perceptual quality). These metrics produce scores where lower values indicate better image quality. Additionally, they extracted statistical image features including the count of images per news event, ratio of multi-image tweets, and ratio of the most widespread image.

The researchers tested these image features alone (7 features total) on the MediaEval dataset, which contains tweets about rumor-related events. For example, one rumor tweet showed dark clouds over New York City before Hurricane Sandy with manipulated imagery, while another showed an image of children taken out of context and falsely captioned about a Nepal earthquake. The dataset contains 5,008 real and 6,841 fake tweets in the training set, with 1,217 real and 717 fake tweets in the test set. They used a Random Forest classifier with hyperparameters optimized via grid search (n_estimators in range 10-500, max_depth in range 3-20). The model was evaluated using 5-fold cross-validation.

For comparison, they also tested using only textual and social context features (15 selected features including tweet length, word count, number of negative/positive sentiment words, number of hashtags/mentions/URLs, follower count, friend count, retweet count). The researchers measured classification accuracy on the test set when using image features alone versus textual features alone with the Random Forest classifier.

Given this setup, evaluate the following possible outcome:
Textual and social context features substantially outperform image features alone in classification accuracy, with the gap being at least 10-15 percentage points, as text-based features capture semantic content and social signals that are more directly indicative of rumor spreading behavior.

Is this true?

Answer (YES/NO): NO